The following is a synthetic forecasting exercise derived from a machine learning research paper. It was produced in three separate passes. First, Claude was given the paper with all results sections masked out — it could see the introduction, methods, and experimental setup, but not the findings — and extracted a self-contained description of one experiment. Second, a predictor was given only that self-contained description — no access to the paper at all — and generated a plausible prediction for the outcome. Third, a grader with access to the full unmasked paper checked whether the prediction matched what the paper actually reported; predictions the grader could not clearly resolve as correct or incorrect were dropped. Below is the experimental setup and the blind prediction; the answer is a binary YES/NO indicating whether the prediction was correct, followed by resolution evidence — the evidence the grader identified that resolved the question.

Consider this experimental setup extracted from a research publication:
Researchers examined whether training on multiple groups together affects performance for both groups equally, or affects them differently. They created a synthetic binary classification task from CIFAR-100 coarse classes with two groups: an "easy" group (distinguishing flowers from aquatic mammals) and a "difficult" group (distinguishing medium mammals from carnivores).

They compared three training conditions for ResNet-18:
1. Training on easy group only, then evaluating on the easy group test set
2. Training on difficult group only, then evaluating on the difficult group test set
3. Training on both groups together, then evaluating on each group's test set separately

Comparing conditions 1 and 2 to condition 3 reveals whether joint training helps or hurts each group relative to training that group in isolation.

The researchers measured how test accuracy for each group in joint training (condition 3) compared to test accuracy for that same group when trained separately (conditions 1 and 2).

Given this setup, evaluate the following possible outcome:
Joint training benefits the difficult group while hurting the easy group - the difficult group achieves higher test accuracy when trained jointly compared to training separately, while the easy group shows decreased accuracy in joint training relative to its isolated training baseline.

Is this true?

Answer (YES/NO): NO